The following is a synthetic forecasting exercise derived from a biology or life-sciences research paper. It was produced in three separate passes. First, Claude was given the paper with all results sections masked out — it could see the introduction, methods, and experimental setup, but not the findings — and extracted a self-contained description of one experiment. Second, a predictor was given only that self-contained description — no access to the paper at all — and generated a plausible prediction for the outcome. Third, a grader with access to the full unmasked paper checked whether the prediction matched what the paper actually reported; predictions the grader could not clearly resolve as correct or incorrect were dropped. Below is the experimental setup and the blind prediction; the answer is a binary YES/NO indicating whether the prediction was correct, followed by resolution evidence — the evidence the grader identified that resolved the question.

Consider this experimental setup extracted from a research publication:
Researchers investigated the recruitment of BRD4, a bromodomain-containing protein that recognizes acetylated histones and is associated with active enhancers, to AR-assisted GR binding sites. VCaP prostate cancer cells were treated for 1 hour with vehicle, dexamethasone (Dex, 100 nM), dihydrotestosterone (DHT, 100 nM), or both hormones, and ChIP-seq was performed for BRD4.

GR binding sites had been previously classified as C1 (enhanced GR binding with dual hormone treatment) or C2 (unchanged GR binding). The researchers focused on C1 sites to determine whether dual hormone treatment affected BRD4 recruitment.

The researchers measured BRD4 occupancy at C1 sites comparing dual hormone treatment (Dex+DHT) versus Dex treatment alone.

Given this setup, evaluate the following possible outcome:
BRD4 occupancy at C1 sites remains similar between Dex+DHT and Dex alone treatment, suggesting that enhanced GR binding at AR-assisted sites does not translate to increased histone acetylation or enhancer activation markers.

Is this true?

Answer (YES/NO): NO